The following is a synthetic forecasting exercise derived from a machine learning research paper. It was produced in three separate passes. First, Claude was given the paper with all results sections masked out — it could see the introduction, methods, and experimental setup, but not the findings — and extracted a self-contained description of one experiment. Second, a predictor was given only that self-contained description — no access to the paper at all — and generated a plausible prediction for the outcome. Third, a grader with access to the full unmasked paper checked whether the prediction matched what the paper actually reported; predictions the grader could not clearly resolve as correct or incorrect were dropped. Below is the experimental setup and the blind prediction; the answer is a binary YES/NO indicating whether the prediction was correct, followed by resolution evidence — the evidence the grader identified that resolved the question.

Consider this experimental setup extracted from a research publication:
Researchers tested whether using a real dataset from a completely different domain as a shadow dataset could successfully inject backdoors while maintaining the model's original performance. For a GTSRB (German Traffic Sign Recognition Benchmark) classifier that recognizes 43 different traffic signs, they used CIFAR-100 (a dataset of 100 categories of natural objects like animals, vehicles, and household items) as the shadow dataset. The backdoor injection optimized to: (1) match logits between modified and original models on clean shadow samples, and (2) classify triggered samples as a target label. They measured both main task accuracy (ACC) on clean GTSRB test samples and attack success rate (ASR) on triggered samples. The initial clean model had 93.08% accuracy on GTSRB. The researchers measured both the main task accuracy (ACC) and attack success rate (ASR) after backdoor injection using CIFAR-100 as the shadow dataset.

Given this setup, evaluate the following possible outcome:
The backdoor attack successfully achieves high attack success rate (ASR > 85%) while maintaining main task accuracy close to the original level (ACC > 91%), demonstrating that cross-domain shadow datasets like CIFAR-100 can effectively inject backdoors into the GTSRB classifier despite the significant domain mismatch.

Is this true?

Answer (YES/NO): YES